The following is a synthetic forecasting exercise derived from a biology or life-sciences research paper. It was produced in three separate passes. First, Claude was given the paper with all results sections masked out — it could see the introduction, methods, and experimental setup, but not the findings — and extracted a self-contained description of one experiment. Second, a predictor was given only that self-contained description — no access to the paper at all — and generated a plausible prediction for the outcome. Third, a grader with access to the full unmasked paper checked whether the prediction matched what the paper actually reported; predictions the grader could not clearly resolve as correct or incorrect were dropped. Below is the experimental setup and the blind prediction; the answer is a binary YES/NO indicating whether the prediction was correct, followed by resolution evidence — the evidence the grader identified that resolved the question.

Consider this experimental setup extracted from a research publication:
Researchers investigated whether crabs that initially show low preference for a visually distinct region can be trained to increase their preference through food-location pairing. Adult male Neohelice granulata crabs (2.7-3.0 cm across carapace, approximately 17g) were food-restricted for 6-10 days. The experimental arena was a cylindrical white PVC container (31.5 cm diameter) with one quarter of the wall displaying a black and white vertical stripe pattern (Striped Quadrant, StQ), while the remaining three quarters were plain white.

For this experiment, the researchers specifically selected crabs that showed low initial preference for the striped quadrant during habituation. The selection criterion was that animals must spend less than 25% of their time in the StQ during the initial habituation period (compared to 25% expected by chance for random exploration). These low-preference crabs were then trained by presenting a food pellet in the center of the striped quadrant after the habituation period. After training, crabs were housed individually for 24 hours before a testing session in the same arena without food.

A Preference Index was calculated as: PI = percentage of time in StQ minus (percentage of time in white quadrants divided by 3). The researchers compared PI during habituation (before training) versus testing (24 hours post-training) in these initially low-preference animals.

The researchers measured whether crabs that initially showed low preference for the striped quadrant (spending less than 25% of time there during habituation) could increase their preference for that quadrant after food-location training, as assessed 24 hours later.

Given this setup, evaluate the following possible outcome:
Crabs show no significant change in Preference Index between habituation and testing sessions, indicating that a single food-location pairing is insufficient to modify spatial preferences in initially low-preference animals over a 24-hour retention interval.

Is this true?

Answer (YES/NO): NO